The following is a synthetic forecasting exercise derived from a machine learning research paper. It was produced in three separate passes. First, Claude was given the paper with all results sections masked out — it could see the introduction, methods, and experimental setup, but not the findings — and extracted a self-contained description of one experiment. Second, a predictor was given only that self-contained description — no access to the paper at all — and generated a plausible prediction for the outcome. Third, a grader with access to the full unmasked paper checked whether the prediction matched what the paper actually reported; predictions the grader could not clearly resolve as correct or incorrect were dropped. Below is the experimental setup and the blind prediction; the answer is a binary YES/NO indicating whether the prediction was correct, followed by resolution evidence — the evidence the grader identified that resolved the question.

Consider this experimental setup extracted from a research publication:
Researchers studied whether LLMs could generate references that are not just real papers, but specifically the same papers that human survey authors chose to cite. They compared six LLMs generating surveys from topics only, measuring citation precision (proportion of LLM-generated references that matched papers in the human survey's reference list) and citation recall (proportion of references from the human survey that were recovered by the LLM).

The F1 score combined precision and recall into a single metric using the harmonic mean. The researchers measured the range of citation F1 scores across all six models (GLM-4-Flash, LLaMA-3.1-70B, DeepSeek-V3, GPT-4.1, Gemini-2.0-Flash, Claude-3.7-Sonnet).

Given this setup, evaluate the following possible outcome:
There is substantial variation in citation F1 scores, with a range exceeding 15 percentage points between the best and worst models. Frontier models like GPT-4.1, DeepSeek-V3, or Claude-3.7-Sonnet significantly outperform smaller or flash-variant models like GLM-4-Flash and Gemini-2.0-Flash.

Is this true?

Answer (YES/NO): NO